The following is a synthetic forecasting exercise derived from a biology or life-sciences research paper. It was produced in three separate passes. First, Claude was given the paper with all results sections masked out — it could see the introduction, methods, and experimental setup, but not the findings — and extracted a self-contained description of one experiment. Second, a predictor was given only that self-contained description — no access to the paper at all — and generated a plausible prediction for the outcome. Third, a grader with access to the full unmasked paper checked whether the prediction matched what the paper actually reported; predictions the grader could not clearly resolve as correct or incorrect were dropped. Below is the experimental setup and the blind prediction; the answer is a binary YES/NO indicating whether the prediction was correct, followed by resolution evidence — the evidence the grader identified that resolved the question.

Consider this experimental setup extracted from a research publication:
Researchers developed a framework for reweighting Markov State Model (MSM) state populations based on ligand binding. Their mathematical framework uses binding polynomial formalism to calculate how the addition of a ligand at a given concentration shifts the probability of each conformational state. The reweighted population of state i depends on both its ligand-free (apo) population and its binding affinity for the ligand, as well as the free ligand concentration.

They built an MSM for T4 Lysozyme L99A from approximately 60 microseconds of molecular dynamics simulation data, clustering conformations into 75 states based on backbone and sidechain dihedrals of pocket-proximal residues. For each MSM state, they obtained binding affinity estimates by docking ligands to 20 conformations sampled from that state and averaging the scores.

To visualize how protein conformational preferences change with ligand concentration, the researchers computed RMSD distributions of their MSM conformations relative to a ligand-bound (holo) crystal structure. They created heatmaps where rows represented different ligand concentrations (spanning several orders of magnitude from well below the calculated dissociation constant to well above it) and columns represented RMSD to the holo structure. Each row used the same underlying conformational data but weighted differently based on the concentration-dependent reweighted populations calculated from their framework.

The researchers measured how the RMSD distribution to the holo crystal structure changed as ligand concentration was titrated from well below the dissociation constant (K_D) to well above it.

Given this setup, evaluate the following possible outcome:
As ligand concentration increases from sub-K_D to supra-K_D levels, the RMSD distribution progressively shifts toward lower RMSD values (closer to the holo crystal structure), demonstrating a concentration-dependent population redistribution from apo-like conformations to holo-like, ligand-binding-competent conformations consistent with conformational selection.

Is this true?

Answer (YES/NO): YES